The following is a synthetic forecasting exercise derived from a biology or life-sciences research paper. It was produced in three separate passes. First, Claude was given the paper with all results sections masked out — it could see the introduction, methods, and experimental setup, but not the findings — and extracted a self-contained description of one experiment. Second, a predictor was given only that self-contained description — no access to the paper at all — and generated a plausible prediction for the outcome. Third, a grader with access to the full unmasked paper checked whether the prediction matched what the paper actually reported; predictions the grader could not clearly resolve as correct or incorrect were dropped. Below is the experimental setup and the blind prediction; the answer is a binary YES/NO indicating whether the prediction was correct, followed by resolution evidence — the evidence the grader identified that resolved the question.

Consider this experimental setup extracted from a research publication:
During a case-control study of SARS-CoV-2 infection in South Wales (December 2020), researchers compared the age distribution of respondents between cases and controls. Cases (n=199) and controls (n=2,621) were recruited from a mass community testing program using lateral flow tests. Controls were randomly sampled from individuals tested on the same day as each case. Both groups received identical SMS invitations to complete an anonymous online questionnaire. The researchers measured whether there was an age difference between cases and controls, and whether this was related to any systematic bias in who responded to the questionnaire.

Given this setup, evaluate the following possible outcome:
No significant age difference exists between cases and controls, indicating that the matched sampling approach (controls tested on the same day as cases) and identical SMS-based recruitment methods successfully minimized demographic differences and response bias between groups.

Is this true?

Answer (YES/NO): NO